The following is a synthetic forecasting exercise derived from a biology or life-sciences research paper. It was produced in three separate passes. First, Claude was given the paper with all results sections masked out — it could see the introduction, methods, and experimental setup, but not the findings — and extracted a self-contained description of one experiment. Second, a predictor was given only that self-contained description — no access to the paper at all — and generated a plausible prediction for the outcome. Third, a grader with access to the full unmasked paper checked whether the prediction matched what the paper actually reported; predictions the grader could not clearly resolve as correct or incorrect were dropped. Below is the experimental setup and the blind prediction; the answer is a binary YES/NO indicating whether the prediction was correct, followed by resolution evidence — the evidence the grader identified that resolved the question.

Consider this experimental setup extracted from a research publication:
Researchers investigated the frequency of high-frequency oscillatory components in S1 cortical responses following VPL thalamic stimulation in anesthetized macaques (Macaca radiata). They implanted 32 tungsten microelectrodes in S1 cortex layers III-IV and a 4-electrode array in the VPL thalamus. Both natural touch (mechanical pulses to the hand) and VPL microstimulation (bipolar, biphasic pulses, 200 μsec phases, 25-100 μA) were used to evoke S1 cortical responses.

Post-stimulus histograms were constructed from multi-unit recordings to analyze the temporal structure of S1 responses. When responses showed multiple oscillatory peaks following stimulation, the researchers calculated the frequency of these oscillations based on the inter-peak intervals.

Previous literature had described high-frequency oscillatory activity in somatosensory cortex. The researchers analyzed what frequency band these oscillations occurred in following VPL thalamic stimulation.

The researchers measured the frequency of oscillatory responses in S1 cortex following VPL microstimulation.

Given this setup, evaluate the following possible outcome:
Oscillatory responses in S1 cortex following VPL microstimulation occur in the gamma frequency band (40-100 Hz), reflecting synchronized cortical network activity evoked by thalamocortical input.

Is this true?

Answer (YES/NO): NO